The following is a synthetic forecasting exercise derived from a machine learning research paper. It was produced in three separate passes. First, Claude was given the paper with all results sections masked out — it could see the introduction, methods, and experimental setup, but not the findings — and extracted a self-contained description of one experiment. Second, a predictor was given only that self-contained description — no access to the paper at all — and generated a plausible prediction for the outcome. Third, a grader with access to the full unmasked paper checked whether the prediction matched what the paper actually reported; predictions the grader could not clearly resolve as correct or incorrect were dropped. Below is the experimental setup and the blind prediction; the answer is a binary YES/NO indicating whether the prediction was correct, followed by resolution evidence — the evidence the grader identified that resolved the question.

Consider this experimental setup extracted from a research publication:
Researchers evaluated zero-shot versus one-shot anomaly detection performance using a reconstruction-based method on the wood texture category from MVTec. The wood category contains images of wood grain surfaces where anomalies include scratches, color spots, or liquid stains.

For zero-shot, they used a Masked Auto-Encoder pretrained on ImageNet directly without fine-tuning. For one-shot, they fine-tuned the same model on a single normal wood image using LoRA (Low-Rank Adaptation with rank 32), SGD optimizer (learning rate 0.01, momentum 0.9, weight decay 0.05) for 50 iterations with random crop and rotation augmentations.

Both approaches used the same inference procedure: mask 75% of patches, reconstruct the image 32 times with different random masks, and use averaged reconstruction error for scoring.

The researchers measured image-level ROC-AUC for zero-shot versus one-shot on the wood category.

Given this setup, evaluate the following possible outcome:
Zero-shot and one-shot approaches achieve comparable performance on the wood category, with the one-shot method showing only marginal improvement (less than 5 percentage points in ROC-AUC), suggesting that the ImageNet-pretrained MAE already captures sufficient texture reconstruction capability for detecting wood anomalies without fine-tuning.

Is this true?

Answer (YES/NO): YES